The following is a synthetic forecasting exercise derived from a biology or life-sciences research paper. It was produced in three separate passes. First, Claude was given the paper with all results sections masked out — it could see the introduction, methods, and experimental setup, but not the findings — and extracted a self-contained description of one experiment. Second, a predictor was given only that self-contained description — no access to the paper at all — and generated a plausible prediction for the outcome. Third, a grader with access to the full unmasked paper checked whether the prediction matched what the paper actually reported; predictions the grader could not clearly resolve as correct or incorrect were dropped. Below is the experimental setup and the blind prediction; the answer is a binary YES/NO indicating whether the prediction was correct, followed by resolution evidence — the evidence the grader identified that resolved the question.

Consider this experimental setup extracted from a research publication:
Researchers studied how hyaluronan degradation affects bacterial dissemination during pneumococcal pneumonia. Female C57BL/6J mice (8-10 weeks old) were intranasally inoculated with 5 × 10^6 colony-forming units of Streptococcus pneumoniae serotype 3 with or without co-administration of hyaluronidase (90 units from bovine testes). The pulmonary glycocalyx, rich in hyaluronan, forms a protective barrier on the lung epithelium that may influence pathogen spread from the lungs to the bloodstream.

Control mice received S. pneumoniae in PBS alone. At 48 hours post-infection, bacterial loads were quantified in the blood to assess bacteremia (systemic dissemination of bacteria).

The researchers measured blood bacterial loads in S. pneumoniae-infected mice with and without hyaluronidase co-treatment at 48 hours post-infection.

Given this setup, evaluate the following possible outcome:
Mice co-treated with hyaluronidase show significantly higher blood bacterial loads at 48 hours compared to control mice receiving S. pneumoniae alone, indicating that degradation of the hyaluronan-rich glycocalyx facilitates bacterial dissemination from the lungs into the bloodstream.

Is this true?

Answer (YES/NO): NO